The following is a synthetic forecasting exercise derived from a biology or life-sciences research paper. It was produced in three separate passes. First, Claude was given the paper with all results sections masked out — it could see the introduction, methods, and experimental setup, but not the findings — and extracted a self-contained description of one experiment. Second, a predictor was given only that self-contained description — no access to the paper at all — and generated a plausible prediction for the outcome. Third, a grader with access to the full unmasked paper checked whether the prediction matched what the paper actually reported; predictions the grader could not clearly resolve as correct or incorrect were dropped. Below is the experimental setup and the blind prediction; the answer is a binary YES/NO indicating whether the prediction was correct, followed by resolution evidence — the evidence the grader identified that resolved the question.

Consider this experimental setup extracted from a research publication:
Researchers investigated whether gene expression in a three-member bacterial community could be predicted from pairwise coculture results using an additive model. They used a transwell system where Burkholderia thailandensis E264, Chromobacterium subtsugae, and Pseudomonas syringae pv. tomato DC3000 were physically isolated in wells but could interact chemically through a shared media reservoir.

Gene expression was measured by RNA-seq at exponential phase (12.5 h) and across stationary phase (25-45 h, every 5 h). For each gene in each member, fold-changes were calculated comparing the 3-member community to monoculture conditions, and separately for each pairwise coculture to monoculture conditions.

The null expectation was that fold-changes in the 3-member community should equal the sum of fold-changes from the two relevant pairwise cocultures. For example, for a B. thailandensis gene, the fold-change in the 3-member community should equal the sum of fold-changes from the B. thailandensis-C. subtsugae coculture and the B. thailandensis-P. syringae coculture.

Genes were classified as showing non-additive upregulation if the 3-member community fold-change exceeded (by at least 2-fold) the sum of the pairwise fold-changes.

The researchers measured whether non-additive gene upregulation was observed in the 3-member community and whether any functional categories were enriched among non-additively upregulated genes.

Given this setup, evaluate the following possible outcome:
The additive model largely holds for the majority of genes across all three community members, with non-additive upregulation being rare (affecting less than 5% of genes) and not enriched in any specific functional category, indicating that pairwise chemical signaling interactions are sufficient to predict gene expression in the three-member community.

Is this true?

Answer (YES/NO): NO